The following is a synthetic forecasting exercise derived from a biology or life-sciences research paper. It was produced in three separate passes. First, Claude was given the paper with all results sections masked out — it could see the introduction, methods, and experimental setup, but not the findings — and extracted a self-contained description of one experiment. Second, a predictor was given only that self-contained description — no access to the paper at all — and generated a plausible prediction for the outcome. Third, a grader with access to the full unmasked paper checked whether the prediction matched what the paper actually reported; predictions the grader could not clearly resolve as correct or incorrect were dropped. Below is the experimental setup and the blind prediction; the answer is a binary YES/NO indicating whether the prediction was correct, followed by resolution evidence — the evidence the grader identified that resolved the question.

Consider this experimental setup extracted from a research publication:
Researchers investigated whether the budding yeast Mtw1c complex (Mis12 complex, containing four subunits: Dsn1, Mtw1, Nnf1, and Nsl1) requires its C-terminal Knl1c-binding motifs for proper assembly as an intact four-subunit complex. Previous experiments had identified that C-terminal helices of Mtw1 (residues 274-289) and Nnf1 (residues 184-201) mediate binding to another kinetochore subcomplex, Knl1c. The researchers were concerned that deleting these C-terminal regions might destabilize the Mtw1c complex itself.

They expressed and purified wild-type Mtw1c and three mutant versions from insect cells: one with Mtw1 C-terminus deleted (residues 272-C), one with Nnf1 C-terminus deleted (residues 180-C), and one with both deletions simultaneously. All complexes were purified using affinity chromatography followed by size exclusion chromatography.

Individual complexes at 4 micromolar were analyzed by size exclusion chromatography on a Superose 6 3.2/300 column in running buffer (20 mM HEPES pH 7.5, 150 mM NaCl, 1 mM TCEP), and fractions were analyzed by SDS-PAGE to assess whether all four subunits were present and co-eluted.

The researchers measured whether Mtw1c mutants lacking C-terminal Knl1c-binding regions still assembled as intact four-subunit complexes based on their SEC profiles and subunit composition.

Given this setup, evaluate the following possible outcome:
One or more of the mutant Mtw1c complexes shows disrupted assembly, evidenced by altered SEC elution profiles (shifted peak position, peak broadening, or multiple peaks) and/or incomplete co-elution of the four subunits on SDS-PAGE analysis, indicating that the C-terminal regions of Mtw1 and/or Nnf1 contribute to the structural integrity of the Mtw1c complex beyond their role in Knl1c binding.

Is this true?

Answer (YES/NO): NO